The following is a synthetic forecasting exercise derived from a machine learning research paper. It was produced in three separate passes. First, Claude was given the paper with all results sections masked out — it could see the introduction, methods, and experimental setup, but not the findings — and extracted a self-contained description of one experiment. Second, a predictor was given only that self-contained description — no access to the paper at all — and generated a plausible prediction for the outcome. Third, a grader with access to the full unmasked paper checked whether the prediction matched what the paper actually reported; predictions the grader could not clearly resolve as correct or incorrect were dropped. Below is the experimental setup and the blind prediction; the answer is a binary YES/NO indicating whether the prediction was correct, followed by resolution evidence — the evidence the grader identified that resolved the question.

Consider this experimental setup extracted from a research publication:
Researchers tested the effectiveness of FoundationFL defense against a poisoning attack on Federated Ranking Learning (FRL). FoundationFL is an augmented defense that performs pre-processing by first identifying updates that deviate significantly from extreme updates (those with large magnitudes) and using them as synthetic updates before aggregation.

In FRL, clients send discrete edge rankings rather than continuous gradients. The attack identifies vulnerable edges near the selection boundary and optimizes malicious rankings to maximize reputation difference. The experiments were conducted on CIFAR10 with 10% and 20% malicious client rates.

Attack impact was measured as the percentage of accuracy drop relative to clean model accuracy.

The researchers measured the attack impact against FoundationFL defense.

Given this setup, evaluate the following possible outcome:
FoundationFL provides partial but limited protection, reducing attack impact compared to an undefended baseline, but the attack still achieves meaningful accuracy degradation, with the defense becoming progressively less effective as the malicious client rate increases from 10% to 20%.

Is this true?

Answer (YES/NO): NO